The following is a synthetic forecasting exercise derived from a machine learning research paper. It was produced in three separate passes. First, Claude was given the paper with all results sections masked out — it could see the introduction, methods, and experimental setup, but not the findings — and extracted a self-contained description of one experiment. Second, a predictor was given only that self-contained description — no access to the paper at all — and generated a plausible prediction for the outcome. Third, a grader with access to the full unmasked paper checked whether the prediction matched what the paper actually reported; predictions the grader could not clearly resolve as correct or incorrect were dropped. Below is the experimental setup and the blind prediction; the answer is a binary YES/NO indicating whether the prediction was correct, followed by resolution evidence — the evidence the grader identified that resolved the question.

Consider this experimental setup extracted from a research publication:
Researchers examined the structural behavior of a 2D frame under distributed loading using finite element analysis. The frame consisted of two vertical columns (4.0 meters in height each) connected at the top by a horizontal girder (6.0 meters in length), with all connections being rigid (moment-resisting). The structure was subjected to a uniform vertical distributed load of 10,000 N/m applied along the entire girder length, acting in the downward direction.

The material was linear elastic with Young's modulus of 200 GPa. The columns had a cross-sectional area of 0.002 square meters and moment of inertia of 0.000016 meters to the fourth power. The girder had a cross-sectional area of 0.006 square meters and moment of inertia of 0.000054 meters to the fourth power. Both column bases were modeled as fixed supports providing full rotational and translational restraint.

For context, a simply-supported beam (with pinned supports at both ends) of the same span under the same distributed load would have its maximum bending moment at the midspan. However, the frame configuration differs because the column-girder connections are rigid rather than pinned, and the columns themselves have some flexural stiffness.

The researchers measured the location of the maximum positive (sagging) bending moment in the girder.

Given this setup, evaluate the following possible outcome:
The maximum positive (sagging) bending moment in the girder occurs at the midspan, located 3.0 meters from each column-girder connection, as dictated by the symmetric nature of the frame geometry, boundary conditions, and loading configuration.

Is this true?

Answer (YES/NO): YES